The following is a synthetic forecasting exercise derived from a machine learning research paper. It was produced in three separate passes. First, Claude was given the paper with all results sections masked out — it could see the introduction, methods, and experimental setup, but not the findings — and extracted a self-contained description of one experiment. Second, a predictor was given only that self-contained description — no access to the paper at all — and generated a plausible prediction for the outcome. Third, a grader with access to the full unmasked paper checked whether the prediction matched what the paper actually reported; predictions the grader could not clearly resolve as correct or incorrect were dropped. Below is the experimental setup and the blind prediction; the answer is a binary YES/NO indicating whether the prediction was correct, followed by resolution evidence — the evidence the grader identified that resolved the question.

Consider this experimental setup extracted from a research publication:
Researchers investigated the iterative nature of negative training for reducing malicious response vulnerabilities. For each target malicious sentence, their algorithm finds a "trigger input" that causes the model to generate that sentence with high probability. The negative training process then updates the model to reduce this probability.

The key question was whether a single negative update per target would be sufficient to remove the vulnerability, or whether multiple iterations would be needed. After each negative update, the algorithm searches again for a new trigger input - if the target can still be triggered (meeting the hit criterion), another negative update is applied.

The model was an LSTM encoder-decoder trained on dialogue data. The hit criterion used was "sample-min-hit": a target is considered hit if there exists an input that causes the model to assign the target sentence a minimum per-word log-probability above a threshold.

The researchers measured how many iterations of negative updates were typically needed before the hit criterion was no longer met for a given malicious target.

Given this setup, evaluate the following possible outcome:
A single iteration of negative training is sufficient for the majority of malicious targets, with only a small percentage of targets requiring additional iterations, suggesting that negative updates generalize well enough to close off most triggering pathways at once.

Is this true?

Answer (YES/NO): NO